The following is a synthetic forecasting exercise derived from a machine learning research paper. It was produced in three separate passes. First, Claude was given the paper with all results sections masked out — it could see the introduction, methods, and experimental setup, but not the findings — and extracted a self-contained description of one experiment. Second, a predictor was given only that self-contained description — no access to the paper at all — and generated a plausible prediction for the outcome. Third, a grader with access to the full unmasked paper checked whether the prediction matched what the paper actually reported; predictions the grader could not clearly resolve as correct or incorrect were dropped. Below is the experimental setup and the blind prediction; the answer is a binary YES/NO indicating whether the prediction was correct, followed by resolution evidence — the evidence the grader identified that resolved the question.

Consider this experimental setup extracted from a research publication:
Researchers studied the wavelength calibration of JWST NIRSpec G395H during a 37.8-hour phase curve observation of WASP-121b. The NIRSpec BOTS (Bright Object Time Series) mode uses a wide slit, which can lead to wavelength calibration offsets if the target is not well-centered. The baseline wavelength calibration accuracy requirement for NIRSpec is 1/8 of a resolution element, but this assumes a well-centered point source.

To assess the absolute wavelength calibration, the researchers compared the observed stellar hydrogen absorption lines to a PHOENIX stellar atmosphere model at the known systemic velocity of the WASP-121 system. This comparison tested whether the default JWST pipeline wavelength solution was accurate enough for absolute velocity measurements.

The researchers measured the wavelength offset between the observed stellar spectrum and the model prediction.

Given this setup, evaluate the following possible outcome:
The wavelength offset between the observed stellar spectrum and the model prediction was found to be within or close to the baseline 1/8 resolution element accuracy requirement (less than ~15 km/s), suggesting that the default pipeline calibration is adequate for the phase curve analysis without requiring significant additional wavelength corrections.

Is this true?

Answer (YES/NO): NO